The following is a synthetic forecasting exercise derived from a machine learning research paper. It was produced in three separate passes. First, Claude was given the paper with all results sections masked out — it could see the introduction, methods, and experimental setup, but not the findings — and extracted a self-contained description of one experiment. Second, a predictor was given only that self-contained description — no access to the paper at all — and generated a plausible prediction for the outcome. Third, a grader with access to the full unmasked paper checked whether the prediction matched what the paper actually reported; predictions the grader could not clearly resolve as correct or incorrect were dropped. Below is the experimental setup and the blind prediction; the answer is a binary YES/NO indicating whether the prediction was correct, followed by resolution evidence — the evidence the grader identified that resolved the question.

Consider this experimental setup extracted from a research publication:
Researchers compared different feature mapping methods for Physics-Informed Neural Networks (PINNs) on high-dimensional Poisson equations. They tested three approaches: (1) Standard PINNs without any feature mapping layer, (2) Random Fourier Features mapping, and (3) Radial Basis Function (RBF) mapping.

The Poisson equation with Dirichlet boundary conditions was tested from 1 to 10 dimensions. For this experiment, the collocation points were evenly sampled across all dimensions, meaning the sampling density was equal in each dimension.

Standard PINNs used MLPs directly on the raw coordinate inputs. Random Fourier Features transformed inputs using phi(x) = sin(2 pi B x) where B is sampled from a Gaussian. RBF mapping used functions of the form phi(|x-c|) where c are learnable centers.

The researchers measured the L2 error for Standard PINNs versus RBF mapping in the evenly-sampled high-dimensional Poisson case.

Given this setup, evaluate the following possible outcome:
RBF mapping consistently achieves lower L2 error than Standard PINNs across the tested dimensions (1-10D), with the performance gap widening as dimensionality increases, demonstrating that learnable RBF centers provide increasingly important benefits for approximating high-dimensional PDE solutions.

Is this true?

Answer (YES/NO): NO